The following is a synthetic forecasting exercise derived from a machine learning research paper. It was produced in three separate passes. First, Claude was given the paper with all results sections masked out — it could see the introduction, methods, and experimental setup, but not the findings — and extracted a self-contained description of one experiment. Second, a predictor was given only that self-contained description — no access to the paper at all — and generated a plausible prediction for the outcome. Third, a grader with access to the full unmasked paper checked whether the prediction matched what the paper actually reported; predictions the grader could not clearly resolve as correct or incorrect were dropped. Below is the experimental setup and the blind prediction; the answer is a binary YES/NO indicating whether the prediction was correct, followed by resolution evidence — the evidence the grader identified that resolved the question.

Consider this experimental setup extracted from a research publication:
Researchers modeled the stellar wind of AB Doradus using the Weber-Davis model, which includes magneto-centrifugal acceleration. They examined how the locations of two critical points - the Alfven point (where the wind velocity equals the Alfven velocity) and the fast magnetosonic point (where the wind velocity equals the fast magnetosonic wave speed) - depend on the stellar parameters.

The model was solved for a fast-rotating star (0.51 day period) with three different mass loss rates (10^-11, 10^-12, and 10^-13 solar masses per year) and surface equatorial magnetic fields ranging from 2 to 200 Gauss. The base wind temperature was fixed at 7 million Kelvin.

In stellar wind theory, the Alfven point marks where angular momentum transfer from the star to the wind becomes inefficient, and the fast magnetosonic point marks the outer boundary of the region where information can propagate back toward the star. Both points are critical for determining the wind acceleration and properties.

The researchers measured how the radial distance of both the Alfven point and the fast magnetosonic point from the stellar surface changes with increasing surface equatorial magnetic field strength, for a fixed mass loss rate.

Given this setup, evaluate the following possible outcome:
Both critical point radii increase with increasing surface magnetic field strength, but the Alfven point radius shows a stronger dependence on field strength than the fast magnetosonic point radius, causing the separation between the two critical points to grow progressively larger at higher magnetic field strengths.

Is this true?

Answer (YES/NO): NO